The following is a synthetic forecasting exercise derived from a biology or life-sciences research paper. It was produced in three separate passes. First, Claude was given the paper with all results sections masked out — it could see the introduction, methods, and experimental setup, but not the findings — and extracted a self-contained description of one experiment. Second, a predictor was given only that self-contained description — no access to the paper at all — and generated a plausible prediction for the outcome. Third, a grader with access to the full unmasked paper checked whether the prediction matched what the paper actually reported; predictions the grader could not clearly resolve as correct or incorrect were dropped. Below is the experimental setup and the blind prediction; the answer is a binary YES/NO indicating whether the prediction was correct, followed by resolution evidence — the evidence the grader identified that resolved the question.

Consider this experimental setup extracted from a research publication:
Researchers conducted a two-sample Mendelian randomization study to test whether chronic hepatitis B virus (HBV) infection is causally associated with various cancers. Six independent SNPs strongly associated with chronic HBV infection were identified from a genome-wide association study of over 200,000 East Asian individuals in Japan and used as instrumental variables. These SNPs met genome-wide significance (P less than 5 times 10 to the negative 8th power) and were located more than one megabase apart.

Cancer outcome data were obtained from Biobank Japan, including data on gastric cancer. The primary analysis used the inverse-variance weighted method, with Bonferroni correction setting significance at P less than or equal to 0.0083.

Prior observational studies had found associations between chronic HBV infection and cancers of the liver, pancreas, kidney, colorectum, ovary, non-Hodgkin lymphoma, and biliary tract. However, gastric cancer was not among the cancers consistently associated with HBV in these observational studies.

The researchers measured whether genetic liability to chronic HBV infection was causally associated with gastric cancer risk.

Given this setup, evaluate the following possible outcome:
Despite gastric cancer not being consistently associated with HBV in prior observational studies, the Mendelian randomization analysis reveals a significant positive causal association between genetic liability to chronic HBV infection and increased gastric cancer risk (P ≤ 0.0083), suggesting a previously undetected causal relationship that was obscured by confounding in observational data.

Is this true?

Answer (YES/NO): YES